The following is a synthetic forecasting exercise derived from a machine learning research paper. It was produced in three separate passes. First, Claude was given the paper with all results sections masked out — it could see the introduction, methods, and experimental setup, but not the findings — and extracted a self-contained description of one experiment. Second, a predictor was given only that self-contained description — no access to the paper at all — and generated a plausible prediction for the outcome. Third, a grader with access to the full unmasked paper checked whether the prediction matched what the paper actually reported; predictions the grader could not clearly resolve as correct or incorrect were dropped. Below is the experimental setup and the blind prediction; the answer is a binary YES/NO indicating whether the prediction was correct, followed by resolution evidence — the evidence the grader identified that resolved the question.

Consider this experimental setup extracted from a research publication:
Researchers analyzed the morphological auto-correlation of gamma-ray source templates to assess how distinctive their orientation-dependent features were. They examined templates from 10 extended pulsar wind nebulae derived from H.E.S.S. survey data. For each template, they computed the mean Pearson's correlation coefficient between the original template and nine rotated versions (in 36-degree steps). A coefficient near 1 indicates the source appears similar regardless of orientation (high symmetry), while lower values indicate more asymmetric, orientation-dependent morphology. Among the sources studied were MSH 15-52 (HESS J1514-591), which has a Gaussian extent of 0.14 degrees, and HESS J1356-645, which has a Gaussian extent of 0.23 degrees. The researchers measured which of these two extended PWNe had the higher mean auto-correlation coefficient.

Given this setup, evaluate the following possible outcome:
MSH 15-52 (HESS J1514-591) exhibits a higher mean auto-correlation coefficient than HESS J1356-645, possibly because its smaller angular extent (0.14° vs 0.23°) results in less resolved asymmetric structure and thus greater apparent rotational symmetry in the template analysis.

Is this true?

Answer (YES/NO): YES